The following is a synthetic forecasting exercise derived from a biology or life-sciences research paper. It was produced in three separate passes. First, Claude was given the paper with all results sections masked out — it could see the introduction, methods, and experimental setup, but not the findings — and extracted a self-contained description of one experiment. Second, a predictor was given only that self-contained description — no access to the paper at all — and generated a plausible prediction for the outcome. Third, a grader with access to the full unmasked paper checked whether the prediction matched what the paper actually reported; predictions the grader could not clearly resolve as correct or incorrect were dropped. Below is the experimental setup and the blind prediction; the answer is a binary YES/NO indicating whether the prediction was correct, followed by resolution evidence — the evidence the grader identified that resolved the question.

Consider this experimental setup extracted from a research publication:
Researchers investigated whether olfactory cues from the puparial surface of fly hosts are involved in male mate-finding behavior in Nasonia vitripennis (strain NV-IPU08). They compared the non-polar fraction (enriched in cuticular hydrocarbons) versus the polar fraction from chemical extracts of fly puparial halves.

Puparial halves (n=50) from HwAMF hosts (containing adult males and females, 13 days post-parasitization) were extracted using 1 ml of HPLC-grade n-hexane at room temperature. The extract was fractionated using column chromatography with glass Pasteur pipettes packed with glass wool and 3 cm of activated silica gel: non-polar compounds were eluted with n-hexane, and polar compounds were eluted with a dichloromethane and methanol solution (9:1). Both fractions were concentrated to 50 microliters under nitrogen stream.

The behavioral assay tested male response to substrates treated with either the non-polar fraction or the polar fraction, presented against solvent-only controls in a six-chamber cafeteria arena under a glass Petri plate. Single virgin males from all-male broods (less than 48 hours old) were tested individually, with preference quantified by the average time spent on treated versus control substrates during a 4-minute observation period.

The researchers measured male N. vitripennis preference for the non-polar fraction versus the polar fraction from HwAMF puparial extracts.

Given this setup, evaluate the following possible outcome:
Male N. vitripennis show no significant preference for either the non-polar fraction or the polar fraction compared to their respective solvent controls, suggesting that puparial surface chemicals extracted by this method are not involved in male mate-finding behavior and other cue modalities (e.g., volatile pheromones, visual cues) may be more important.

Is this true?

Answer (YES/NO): NO